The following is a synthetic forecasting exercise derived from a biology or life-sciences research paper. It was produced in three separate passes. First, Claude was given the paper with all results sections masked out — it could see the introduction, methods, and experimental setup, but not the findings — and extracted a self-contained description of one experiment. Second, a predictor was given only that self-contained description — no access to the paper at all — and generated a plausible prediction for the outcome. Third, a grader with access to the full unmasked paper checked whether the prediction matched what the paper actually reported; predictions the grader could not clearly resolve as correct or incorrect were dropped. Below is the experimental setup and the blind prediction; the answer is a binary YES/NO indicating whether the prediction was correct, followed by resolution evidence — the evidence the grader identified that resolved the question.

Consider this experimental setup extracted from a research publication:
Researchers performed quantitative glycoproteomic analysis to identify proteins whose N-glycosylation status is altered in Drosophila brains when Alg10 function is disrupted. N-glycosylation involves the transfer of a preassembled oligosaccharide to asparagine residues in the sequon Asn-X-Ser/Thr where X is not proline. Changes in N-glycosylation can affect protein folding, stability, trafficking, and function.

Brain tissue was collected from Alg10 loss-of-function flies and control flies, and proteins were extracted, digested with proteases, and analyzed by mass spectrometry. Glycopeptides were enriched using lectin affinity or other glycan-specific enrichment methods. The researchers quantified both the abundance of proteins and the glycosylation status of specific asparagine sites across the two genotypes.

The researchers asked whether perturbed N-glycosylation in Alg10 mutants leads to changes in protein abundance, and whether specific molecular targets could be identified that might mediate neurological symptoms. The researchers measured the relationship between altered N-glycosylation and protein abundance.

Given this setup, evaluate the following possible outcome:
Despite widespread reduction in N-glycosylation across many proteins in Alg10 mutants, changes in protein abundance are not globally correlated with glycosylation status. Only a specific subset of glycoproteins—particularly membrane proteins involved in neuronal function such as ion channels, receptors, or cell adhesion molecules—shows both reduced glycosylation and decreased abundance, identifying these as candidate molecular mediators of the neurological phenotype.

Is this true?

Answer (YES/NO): NO